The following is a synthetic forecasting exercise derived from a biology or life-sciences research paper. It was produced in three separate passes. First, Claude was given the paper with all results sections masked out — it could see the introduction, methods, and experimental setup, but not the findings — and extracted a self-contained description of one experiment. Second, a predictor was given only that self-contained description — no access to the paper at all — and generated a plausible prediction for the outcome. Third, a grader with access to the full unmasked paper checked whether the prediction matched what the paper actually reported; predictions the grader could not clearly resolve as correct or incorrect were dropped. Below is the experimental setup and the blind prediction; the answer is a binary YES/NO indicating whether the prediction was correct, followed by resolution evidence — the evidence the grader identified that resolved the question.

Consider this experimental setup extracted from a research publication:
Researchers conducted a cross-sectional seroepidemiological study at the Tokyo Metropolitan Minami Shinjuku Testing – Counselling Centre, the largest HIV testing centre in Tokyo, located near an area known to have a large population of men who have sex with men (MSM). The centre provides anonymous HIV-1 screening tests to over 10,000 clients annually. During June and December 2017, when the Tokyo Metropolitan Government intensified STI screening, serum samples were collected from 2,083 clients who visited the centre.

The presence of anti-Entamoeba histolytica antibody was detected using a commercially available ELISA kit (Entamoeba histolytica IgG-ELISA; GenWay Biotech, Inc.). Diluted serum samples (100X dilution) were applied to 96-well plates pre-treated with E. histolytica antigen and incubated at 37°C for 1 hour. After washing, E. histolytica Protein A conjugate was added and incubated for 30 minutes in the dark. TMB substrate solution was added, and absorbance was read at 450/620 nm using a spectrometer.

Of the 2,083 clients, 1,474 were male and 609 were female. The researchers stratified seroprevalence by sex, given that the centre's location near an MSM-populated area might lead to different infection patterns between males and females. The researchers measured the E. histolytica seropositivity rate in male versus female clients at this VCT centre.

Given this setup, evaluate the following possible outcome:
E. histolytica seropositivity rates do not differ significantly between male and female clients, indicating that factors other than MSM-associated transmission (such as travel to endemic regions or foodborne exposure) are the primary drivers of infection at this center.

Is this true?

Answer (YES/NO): NO